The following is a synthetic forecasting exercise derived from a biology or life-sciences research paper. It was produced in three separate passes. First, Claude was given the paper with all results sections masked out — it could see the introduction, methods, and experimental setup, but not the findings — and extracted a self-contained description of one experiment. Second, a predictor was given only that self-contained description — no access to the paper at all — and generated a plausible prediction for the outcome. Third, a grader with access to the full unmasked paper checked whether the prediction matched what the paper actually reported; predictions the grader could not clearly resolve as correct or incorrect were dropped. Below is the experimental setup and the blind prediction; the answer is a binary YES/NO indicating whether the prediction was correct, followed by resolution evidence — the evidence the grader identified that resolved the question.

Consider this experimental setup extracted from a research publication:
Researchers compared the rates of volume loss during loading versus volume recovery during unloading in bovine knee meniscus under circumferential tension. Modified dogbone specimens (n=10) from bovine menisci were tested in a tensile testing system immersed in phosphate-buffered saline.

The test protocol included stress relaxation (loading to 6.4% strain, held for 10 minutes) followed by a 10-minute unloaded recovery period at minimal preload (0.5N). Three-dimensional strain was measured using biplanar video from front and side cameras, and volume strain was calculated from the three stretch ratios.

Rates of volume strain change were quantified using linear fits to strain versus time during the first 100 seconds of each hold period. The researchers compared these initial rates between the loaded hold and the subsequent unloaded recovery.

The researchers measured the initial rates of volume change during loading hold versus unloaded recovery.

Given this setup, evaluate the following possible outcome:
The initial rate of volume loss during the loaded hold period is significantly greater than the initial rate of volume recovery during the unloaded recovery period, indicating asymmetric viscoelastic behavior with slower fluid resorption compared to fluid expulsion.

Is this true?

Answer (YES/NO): NO